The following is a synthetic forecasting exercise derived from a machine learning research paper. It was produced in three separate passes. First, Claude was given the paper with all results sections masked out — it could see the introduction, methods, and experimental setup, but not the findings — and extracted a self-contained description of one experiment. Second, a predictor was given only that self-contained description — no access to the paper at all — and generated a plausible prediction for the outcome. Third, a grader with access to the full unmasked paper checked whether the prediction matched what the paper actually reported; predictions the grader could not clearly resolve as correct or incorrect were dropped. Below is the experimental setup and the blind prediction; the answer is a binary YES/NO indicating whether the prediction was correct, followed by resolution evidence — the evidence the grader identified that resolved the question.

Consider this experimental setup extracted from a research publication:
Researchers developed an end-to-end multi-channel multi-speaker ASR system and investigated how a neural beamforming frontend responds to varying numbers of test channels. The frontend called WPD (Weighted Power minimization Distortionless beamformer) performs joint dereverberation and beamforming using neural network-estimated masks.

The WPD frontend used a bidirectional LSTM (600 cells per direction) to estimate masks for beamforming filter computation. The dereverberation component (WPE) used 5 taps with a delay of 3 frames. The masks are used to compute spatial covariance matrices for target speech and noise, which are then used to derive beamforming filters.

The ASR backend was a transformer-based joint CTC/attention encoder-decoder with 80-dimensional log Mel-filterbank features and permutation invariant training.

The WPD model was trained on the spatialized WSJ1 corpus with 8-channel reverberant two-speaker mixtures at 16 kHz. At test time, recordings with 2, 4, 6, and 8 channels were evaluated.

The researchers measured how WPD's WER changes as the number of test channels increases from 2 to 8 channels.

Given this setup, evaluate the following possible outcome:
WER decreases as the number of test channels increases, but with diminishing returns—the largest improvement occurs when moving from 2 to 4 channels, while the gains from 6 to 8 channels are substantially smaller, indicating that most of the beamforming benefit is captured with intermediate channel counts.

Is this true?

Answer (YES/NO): YES